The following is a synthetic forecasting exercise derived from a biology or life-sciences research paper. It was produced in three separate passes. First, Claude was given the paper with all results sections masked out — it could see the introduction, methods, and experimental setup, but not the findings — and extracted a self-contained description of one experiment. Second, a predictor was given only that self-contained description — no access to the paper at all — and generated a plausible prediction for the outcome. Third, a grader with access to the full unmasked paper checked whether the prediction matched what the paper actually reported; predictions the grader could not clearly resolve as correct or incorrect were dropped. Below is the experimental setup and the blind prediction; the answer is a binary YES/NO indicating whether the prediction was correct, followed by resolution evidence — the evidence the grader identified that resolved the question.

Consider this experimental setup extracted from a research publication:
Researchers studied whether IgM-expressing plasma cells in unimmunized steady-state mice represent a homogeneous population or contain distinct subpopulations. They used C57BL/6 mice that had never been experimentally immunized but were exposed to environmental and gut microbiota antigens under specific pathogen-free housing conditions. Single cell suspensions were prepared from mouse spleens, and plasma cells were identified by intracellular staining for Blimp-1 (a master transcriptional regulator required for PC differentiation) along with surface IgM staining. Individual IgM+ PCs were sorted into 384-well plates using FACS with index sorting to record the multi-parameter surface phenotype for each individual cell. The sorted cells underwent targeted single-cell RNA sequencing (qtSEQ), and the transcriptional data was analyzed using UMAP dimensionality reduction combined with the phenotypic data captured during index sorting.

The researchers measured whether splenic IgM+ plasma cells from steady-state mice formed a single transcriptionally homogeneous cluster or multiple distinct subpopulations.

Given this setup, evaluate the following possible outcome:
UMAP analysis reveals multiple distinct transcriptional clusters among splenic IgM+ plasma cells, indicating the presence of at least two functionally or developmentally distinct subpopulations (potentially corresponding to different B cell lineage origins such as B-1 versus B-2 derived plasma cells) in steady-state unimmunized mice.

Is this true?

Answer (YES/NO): YES